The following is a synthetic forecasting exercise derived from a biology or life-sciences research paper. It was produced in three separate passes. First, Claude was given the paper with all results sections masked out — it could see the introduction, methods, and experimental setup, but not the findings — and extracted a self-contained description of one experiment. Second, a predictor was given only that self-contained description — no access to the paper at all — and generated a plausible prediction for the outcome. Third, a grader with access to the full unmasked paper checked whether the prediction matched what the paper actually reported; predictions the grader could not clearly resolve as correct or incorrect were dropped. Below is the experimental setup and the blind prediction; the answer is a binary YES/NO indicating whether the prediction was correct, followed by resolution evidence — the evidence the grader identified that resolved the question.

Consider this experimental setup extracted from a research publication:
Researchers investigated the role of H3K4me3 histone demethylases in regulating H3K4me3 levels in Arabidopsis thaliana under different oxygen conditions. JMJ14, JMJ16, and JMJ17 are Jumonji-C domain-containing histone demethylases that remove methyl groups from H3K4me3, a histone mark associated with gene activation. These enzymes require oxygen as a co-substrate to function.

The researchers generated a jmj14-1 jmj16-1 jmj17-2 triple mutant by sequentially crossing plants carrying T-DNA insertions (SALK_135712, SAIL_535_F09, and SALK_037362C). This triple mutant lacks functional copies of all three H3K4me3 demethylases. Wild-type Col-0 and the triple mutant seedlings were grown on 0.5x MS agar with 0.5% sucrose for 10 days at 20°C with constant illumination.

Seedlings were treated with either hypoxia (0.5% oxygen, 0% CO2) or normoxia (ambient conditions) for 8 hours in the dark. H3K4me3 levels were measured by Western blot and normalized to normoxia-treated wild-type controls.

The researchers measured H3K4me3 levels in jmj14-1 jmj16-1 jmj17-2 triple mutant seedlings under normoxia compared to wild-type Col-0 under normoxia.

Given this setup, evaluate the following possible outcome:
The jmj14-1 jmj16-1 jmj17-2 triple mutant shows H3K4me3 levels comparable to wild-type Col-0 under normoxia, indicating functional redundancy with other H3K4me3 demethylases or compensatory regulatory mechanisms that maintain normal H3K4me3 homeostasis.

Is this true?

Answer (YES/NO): NO